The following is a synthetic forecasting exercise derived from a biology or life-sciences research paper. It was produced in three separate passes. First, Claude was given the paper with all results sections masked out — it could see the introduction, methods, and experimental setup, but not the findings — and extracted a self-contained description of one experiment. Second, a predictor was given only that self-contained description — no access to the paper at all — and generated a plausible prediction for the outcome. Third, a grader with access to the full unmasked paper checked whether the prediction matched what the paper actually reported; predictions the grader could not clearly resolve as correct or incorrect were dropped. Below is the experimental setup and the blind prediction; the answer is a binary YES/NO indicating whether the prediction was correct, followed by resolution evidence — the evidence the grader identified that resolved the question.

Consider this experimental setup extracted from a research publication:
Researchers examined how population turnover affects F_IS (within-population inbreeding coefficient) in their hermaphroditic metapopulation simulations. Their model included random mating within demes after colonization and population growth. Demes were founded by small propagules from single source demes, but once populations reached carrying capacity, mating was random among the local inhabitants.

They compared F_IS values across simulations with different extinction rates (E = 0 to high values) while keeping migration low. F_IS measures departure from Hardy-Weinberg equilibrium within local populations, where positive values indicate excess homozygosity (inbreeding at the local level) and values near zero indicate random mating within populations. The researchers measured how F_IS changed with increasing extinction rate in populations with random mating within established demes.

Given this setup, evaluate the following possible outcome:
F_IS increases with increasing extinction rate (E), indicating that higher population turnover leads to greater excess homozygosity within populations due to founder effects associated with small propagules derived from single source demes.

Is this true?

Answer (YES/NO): NO